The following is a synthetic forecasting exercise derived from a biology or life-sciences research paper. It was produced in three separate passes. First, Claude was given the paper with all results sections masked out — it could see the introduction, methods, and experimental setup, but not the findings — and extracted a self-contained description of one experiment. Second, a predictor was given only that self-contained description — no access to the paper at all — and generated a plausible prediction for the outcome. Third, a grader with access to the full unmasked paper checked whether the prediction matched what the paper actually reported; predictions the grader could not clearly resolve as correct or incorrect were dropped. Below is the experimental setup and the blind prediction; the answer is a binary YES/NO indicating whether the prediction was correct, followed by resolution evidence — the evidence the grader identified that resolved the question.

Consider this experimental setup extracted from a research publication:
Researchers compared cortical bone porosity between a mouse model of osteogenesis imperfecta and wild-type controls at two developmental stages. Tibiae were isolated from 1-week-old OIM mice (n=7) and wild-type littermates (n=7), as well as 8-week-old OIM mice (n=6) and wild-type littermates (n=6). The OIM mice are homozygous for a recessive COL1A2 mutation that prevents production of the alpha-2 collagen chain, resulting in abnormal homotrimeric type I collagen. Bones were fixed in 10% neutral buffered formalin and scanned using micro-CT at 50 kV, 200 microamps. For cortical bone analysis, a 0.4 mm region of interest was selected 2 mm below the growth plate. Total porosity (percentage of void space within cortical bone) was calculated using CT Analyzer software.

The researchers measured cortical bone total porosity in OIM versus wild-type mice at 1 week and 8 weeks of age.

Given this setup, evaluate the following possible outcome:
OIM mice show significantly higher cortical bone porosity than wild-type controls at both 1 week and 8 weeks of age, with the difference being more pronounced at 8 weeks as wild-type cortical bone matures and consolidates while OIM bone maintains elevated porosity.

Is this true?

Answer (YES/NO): NO